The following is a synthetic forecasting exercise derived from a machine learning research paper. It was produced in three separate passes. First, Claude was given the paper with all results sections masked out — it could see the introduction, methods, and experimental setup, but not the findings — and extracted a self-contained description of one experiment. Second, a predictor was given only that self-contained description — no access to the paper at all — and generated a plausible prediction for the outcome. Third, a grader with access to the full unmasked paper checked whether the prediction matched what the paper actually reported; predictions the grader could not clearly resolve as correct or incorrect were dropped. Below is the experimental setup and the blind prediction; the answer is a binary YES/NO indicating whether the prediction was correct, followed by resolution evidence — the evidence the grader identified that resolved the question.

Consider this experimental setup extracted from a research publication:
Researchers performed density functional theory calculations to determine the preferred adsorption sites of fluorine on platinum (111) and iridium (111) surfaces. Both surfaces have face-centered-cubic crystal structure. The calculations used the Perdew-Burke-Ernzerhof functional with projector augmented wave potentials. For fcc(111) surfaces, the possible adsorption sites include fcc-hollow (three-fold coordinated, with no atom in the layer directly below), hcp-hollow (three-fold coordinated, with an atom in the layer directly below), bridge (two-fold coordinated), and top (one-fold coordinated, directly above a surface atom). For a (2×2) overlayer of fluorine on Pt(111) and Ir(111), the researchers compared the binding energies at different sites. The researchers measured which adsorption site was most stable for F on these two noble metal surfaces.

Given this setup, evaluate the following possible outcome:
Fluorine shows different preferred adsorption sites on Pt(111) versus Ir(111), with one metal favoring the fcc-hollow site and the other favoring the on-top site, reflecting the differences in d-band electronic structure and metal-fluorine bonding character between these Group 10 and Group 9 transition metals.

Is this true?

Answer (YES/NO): NO